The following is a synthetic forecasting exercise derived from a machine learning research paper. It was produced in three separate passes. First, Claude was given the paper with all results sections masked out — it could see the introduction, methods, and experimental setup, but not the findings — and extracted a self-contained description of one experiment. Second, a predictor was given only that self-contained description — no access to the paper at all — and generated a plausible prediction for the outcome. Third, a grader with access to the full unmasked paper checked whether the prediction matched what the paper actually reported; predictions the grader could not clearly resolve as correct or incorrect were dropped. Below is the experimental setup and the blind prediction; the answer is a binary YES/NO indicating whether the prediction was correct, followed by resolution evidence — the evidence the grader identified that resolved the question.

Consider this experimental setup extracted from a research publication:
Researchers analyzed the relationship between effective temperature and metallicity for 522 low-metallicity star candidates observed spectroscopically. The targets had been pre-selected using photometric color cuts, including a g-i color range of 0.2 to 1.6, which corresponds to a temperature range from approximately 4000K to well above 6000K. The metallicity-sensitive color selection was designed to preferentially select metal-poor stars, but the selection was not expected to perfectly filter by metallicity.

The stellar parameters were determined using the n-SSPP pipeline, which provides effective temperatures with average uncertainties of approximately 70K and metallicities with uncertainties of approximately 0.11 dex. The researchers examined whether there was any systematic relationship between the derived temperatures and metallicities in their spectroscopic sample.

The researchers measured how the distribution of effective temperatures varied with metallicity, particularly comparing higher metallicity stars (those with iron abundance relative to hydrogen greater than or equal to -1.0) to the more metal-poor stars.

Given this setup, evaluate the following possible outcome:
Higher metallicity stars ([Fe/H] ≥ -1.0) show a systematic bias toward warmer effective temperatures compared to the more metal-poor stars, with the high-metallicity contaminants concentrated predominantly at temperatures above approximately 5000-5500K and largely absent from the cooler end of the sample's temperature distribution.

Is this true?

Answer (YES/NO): YES